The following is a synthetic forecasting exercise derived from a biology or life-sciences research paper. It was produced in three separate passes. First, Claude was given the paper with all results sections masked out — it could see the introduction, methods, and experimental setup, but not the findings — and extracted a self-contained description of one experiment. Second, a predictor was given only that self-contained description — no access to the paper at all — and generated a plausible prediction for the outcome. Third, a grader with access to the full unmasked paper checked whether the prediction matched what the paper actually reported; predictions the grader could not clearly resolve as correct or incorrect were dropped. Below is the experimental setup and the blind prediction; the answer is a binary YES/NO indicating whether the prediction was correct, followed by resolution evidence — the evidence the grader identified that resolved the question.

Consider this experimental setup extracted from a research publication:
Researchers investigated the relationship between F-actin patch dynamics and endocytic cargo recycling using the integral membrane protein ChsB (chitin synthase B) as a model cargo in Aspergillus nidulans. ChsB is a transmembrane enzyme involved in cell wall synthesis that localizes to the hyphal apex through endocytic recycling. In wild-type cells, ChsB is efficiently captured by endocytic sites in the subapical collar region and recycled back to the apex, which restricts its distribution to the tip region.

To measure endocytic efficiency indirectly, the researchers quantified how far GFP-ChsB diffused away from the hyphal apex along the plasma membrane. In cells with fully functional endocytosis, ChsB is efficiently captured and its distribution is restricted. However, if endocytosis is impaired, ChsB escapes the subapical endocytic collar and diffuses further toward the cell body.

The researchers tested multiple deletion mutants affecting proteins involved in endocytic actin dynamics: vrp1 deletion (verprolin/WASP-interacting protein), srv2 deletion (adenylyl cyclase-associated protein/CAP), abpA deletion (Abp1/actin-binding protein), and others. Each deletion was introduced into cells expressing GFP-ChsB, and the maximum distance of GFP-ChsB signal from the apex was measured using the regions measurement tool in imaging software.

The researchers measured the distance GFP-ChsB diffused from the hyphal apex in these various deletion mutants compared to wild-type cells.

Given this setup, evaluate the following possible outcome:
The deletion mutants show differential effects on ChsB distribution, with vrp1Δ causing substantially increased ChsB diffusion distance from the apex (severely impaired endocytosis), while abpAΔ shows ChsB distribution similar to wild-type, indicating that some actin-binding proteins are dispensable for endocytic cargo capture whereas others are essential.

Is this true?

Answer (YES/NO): YES